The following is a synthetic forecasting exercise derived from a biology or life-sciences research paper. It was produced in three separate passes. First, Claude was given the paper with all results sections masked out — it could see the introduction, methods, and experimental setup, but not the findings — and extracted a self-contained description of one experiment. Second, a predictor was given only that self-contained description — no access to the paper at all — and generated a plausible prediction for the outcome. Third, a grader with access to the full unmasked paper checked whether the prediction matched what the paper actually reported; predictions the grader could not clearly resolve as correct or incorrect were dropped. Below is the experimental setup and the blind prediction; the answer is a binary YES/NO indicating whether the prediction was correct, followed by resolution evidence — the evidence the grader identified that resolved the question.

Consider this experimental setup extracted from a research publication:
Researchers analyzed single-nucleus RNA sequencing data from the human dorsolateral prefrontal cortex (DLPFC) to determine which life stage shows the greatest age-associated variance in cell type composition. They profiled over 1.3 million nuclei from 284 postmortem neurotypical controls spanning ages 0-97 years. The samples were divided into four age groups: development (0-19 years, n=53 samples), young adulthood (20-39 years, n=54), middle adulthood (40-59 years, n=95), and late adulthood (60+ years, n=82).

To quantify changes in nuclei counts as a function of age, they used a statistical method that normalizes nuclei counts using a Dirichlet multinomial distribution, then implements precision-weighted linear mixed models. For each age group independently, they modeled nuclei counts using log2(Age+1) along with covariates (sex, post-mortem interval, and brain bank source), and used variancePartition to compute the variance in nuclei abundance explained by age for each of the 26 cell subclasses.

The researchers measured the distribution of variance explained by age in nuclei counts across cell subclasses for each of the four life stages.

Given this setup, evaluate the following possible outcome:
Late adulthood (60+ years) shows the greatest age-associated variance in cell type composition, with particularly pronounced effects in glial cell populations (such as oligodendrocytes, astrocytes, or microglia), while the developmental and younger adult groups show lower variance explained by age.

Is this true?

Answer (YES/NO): NO